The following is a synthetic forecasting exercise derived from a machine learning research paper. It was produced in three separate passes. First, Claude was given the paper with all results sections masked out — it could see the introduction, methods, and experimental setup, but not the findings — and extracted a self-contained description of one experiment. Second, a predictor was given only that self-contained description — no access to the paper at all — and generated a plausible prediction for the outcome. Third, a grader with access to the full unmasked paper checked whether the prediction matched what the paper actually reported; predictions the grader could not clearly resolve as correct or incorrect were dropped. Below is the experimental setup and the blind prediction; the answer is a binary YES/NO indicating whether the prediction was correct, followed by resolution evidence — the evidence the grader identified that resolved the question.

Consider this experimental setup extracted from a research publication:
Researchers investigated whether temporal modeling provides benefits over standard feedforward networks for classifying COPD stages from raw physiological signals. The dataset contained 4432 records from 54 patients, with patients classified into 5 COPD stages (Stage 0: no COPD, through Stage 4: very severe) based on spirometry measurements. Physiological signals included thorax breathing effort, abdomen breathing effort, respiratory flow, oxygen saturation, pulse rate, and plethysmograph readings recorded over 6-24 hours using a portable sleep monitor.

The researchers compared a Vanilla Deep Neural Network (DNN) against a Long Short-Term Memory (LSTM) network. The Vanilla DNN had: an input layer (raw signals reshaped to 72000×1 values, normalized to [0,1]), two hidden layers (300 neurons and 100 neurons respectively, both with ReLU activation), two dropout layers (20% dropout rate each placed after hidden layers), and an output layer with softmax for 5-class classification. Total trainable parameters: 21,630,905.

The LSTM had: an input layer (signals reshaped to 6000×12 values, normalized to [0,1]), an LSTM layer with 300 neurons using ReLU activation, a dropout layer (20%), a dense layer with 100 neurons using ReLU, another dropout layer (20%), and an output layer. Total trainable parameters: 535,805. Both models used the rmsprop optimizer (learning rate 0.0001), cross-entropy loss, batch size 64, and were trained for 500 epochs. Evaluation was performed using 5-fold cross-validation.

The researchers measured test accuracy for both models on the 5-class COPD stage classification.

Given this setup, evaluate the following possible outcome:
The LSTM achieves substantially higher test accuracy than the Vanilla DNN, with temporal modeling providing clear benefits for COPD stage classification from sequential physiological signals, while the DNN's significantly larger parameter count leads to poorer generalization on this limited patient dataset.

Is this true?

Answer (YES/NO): NO